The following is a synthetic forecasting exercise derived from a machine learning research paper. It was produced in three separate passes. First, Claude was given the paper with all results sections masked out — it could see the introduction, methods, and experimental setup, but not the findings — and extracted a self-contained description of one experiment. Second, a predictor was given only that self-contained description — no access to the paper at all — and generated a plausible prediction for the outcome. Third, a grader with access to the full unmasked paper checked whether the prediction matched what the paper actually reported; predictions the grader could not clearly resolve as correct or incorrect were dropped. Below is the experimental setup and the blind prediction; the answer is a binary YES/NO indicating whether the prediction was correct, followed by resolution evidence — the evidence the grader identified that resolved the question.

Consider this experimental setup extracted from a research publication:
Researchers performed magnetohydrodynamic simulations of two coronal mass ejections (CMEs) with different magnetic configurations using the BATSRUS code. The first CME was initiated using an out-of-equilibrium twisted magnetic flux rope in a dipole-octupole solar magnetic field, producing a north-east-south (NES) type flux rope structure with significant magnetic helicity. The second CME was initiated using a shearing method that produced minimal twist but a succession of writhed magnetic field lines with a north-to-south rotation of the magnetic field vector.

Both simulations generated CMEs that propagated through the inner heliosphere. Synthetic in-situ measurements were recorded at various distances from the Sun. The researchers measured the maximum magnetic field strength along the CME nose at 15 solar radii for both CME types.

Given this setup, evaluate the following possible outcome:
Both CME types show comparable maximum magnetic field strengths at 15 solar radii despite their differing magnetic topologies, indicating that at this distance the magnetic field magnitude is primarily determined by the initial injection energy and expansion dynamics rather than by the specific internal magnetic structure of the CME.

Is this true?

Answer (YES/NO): NO